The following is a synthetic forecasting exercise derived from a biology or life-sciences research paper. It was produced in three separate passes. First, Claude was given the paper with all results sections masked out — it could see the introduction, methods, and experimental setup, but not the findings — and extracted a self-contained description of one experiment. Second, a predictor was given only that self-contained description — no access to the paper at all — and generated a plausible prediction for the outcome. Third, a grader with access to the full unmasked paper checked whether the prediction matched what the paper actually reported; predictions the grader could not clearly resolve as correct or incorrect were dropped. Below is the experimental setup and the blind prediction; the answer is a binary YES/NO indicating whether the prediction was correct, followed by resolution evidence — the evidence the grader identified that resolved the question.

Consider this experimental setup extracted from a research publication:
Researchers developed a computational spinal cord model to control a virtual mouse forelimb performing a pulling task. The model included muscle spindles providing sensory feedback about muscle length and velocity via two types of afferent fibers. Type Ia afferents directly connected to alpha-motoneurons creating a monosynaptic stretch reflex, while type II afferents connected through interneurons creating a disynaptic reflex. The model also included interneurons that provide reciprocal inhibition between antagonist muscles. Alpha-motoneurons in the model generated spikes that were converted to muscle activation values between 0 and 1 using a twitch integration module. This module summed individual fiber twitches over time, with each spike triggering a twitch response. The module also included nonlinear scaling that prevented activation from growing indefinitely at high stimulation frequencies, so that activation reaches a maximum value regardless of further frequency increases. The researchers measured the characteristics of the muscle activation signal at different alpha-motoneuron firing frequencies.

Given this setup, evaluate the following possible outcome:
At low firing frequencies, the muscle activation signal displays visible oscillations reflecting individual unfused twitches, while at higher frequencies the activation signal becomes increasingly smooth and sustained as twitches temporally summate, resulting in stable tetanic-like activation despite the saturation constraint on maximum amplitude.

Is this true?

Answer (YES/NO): YES